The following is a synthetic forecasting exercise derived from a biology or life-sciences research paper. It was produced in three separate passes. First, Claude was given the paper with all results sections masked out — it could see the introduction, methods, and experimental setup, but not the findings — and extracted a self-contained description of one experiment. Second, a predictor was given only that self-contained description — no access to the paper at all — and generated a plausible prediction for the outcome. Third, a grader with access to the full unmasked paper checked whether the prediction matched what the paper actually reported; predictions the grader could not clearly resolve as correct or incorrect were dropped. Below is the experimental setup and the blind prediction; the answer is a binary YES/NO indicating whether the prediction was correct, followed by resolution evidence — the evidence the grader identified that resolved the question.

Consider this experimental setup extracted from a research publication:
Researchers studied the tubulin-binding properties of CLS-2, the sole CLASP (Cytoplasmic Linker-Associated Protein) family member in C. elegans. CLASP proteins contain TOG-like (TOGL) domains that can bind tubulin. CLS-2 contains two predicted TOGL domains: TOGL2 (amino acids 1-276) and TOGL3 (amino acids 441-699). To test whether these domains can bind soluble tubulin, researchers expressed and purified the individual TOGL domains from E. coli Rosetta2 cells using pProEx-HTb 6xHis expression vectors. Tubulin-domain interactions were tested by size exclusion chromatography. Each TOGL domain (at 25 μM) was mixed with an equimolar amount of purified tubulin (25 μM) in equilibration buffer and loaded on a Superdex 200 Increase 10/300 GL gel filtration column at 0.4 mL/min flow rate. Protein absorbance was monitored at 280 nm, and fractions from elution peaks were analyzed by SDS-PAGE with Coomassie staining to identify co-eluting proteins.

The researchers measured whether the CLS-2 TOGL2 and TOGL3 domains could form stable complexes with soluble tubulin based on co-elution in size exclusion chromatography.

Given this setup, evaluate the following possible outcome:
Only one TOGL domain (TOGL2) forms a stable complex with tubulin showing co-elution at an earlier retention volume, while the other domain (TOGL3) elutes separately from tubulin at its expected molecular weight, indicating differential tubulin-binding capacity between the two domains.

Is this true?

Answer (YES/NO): NO